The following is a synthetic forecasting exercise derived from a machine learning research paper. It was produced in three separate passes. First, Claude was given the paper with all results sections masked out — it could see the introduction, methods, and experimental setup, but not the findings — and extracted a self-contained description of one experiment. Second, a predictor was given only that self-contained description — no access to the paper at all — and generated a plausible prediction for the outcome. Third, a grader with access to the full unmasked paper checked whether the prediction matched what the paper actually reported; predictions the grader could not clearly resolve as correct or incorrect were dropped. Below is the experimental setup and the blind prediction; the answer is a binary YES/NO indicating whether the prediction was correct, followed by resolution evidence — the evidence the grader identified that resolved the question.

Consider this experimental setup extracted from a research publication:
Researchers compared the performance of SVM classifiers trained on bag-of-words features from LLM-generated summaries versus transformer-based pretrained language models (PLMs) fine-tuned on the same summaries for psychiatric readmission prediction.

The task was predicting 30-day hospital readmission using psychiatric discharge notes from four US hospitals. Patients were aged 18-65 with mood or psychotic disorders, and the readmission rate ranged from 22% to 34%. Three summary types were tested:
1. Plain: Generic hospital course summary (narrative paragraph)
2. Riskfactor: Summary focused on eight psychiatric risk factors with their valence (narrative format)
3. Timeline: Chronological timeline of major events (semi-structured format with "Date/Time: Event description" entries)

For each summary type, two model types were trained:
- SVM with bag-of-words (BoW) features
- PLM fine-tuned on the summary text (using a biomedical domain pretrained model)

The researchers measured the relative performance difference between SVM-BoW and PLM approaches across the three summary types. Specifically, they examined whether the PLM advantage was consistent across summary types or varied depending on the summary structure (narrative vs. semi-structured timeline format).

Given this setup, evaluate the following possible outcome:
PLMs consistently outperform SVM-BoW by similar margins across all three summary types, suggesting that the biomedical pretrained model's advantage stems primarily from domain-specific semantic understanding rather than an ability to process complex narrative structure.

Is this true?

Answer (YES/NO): NO